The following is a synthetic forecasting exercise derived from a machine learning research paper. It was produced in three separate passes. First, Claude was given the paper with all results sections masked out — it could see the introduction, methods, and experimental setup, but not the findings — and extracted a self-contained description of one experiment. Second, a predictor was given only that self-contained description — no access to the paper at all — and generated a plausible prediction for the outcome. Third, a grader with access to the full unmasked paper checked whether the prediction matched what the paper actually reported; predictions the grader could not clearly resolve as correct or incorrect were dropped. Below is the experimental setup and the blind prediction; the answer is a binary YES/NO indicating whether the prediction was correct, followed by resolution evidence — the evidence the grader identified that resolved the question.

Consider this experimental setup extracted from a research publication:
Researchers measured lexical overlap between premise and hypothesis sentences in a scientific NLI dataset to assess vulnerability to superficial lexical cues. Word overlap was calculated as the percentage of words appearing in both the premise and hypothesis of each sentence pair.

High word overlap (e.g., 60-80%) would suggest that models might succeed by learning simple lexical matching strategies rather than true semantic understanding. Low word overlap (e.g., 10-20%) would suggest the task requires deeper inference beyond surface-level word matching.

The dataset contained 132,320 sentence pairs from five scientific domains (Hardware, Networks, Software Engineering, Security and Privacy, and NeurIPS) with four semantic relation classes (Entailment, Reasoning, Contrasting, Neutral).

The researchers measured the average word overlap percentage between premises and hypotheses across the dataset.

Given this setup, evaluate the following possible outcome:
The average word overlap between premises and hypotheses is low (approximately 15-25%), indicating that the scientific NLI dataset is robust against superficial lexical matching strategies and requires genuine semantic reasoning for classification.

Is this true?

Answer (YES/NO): NO